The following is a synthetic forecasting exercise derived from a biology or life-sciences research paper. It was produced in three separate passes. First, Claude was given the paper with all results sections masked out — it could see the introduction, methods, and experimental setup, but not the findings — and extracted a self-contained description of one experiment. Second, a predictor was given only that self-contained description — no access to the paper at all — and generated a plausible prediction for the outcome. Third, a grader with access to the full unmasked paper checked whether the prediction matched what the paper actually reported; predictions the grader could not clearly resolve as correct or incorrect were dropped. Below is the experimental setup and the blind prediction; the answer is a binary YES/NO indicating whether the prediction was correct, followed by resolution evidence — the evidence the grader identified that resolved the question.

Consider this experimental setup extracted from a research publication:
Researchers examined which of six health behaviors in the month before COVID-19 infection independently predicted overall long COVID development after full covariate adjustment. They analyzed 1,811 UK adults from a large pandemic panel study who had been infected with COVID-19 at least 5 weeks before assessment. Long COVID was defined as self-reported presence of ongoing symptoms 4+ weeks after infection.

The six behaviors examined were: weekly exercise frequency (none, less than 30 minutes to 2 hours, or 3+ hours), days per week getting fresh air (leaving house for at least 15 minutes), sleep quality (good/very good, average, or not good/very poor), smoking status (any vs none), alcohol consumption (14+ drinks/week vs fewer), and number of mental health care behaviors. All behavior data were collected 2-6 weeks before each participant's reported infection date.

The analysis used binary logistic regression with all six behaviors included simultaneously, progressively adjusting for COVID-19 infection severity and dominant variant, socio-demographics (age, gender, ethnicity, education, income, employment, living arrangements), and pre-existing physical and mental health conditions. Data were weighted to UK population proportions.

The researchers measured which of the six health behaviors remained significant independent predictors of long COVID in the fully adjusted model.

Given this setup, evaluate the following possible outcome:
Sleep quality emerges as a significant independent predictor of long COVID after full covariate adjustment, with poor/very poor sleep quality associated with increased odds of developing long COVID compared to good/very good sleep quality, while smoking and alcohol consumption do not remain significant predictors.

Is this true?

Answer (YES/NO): YES